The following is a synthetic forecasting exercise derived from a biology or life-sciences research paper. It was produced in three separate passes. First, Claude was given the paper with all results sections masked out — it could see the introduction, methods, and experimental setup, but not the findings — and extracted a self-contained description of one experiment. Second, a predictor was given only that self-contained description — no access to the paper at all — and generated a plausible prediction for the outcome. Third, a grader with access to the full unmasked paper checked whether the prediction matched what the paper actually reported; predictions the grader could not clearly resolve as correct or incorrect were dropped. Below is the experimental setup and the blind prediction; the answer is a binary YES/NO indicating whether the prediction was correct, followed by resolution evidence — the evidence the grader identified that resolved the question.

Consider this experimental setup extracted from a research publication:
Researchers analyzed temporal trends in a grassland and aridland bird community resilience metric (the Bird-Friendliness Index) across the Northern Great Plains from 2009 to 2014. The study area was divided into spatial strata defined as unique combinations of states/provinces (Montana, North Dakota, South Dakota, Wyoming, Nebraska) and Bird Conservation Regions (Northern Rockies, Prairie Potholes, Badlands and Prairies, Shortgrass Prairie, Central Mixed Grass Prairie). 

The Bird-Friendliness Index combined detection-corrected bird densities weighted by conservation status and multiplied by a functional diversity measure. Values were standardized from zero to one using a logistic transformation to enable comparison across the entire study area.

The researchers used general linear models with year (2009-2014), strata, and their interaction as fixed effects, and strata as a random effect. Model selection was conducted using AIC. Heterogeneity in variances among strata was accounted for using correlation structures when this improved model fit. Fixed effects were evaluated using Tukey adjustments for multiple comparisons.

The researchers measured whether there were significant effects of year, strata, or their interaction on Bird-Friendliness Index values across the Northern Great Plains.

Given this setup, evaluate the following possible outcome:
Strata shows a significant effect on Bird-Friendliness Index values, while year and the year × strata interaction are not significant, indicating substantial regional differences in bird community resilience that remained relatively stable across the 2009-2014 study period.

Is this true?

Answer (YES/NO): NO